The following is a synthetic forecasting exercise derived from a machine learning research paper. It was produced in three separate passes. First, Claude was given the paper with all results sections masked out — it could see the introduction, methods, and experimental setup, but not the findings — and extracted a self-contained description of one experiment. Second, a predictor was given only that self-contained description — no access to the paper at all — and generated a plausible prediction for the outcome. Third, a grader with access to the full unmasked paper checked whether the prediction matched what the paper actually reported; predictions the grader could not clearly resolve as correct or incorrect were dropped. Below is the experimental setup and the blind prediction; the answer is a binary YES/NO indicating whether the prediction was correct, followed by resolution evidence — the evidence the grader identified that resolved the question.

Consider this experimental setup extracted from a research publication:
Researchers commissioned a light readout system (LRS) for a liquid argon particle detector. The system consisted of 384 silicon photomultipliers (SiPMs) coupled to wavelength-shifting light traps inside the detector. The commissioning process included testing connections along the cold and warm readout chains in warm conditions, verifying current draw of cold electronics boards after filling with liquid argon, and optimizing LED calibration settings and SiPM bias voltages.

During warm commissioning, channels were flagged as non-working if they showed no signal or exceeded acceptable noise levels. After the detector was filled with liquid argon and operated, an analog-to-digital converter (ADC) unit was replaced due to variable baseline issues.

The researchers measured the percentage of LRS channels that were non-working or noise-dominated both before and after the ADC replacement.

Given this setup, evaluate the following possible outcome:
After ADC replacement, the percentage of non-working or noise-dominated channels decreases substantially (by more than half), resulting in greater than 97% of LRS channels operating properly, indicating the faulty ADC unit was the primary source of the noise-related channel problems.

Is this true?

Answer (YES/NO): NO